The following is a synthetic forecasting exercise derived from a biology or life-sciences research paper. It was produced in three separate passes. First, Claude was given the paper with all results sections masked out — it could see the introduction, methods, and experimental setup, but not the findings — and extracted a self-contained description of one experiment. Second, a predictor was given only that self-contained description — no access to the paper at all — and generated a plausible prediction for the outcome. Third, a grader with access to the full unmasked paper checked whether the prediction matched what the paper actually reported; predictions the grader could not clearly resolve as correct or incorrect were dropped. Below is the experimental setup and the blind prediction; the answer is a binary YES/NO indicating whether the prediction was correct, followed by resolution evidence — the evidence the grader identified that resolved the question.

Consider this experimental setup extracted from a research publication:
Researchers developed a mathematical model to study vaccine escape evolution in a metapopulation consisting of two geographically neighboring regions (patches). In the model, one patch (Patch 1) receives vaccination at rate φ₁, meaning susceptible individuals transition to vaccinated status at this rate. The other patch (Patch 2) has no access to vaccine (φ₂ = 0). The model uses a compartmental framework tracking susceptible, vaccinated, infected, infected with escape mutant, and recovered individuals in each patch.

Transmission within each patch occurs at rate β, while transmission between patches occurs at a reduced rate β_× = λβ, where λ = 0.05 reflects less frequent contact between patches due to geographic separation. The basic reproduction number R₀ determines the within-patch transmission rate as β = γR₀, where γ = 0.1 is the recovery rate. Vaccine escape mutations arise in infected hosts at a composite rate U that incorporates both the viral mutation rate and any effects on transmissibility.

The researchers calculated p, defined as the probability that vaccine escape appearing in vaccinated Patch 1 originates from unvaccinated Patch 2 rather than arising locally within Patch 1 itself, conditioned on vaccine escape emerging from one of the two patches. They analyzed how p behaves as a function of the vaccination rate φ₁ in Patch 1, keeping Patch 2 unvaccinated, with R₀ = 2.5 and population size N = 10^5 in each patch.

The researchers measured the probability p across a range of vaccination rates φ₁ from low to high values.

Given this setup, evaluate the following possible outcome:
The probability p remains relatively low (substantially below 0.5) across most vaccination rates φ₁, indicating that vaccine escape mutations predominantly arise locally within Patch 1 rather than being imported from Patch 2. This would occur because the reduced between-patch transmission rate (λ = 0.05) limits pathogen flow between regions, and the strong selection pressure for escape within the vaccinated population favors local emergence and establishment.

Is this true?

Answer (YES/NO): NO